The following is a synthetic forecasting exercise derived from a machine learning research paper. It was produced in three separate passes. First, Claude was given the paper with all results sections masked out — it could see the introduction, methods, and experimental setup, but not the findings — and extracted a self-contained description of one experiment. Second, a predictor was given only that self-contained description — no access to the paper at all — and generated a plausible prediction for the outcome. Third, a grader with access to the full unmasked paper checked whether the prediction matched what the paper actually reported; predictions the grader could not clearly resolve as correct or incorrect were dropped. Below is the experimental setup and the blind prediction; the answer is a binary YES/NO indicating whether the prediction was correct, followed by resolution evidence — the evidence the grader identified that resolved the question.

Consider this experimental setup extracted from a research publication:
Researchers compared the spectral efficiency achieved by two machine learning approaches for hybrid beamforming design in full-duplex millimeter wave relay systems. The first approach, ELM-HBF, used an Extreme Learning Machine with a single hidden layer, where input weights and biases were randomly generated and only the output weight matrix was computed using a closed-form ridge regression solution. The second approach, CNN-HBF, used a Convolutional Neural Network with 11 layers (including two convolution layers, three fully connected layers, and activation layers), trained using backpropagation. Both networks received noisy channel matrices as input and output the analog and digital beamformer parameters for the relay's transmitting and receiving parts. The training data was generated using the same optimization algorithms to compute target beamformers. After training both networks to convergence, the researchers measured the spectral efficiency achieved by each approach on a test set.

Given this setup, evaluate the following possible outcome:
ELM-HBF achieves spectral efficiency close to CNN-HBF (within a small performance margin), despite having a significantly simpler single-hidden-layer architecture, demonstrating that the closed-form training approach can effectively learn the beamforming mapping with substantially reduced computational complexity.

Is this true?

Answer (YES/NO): NO